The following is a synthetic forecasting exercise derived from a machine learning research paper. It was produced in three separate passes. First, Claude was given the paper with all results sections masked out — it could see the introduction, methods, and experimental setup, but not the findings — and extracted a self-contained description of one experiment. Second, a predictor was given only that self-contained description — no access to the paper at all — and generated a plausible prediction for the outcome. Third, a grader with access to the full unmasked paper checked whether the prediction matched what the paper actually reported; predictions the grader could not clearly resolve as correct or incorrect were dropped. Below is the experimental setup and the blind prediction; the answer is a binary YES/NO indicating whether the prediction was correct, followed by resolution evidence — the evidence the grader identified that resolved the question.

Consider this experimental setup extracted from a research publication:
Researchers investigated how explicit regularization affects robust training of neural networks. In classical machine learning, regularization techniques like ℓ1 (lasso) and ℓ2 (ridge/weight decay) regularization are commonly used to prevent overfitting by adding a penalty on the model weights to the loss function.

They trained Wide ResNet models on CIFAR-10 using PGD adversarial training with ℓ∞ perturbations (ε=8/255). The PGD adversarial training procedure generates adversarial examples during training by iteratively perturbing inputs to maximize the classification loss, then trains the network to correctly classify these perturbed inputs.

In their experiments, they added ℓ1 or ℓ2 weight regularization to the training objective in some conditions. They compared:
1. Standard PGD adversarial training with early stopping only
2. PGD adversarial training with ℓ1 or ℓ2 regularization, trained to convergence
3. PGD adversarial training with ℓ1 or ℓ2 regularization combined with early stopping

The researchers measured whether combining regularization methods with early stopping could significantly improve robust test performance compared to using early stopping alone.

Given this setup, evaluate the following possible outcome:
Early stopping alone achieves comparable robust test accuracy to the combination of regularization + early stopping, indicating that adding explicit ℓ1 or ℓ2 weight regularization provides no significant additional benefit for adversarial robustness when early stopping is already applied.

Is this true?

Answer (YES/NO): YES